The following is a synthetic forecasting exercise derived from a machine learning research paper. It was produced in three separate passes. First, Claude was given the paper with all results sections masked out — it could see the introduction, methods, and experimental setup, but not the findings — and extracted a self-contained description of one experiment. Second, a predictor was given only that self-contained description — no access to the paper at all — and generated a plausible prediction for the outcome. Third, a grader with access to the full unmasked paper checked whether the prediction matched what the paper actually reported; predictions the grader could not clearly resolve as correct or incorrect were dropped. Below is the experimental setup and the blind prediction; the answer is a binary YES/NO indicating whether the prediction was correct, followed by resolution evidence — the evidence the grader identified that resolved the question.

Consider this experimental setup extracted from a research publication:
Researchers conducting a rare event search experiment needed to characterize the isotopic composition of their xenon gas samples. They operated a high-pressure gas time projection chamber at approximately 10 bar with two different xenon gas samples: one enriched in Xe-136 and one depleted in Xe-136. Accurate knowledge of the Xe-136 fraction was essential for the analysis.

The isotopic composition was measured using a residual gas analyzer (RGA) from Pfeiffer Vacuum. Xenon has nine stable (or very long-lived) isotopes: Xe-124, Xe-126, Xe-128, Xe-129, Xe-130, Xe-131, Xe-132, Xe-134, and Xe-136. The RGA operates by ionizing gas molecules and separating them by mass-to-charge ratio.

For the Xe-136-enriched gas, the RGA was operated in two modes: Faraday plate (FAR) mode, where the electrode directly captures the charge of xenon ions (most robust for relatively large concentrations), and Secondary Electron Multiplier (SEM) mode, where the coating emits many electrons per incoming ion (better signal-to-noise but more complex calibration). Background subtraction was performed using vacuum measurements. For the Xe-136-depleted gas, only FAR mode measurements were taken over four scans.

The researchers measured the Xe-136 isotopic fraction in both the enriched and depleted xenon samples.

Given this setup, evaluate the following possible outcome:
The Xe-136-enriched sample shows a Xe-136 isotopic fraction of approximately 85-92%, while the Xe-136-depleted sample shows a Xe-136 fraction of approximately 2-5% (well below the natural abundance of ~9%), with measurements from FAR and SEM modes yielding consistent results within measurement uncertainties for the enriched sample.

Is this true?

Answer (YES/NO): YES